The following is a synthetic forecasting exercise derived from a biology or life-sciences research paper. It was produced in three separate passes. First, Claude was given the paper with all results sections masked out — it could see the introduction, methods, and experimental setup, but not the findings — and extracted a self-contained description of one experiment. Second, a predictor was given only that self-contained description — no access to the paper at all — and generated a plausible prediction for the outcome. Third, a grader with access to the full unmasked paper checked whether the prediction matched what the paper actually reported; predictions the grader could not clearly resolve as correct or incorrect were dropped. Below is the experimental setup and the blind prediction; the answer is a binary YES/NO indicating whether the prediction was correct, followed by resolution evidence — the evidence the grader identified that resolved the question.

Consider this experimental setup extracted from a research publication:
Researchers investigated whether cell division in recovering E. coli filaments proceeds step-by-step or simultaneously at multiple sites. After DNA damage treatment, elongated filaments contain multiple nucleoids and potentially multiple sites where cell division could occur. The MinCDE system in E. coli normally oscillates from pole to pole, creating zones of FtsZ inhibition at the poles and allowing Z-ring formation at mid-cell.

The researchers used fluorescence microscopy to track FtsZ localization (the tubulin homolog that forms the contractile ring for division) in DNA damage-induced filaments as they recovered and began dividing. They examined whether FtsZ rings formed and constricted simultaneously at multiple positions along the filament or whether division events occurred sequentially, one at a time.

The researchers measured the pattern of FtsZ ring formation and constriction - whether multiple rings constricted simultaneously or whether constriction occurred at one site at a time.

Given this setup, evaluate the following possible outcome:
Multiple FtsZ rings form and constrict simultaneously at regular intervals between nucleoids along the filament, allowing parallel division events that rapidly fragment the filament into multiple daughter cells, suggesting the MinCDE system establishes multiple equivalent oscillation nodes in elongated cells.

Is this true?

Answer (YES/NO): NO